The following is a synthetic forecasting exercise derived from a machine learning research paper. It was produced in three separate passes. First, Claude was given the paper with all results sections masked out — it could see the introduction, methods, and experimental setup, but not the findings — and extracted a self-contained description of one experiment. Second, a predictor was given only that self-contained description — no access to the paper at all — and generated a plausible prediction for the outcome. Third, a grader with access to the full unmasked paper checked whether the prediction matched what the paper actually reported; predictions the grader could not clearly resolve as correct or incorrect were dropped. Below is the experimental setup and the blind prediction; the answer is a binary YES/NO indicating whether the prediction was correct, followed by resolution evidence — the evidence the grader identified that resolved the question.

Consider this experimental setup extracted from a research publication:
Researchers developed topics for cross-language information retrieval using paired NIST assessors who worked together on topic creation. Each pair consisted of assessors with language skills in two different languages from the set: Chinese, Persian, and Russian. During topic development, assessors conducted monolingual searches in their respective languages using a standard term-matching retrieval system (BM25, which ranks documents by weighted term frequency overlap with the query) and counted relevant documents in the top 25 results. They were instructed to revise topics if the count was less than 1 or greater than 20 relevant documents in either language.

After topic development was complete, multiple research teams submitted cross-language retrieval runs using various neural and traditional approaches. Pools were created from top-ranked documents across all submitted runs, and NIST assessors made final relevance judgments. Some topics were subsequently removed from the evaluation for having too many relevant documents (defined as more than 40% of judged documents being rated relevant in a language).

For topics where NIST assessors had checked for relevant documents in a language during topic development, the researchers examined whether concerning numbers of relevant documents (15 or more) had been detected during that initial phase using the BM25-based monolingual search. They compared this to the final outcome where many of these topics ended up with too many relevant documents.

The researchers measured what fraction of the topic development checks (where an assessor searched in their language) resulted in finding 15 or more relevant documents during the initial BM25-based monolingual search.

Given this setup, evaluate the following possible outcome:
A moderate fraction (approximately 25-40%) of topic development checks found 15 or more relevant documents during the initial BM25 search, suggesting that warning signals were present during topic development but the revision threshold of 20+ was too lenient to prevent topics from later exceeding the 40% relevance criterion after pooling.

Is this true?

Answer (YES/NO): YES